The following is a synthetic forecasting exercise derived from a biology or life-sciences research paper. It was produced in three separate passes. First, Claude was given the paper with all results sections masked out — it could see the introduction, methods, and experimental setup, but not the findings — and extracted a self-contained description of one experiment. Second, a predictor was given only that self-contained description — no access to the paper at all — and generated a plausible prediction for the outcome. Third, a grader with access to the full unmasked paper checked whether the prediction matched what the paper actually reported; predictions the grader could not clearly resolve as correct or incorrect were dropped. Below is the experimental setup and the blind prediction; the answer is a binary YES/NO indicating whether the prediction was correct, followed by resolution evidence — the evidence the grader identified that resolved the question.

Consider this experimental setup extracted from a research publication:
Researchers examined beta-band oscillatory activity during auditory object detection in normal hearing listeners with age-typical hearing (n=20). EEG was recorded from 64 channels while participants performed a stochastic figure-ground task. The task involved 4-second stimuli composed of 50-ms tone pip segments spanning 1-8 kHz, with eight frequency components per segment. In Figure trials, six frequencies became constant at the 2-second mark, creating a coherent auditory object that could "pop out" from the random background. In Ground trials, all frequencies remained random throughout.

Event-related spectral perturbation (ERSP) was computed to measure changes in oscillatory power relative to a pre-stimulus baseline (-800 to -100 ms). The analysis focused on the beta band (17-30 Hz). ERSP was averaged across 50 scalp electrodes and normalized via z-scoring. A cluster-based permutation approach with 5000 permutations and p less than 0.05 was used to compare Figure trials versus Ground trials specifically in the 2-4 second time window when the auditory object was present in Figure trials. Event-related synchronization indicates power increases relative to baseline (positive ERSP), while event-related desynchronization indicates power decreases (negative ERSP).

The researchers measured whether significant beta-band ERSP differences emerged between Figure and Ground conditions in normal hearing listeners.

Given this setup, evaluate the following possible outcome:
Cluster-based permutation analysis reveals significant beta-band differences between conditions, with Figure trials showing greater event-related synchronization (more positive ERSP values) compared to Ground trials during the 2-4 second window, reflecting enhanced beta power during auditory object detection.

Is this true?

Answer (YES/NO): NO